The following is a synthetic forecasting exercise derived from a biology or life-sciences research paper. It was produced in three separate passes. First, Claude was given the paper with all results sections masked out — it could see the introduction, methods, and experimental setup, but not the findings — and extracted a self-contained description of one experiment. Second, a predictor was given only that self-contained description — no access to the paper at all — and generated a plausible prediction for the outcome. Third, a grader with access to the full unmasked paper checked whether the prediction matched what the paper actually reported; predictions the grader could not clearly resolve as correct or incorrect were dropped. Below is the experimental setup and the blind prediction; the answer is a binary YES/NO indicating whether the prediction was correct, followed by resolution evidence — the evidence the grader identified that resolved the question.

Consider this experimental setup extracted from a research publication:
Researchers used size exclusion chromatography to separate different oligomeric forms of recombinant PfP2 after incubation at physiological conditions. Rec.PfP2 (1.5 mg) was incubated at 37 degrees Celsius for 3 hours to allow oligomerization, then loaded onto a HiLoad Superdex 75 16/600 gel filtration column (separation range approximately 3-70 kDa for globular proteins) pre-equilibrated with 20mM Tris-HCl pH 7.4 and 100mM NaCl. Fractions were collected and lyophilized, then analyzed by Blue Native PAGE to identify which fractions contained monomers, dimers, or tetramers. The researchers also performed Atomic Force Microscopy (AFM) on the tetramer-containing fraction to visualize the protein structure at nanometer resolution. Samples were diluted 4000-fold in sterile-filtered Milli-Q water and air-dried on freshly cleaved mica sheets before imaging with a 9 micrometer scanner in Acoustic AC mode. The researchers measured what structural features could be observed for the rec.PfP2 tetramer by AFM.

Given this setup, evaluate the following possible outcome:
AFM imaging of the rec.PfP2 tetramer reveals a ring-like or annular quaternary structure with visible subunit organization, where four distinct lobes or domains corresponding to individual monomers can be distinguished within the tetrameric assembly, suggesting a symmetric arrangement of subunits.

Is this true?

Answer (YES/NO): NO